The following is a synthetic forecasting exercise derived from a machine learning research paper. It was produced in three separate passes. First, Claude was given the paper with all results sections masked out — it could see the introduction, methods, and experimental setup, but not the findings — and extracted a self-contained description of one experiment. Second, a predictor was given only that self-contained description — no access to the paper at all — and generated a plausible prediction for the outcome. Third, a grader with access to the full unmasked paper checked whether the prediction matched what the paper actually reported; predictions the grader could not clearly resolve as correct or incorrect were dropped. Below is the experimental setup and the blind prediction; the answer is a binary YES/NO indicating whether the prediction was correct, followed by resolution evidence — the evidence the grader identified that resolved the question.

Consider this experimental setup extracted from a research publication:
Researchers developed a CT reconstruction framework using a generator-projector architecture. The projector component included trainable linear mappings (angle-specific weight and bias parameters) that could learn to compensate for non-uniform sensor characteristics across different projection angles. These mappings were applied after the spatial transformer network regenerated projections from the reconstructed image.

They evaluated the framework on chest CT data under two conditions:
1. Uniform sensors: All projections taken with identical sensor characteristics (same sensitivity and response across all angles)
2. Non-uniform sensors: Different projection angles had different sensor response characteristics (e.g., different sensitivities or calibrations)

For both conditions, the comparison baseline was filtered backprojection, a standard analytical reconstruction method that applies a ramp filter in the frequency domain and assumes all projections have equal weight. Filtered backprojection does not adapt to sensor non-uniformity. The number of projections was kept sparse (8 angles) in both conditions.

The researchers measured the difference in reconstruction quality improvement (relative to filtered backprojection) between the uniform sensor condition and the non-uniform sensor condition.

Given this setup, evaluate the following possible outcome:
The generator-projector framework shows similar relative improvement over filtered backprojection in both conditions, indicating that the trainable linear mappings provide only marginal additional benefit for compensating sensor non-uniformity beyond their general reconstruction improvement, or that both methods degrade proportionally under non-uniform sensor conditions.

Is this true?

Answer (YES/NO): NO